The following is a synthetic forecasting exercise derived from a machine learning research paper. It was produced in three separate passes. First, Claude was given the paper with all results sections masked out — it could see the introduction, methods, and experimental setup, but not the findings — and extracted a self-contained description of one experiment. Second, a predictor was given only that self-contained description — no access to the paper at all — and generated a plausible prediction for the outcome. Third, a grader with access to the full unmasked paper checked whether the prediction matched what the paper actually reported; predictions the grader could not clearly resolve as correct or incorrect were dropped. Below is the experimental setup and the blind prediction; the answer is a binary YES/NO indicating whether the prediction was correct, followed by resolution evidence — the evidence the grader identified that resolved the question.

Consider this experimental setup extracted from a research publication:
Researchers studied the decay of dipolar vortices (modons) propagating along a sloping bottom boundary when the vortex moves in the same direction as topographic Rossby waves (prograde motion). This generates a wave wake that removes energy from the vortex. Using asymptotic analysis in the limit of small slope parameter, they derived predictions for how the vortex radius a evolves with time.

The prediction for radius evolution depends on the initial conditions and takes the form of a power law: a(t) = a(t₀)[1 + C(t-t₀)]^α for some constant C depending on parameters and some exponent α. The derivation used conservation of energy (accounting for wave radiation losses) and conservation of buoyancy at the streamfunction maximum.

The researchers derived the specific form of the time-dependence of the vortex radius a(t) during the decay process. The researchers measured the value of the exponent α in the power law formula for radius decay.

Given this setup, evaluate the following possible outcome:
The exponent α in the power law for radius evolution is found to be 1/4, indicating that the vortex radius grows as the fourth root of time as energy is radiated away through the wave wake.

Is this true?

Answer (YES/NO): NO